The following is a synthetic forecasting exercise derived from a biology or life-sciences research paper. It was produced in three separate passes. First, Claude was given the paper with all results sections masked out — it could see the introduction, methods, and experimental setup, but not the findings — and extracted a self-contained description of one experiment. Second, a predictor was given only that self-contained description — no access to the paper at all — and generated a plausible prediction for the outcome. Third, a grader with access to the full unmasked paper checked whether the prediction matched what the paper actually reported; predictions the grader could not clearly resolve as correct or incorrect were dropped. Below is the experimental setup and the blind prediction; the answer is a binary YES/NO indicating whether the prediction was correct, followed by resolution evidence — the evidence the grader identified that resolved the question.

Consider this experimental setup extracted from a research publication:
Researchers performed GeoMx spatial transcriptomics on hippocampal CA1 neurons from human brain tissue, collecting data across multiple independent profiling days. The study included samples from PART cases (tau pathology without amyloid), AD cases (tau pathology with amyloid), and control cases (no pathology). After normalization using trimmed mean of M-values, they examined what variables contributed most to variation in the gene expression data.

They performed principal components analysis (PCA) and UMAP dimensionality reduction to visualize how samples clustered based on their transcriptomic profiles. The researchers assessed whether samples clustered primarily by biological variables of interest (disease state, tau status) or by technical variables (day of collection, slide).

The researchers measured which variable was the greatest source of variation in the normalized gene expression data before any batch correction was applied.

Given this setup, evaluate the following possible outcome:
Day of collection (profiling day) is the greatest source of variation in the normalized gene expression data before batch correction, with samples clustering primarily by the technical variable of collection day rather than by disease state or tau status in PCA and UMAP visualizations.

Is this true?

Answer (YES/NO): YES